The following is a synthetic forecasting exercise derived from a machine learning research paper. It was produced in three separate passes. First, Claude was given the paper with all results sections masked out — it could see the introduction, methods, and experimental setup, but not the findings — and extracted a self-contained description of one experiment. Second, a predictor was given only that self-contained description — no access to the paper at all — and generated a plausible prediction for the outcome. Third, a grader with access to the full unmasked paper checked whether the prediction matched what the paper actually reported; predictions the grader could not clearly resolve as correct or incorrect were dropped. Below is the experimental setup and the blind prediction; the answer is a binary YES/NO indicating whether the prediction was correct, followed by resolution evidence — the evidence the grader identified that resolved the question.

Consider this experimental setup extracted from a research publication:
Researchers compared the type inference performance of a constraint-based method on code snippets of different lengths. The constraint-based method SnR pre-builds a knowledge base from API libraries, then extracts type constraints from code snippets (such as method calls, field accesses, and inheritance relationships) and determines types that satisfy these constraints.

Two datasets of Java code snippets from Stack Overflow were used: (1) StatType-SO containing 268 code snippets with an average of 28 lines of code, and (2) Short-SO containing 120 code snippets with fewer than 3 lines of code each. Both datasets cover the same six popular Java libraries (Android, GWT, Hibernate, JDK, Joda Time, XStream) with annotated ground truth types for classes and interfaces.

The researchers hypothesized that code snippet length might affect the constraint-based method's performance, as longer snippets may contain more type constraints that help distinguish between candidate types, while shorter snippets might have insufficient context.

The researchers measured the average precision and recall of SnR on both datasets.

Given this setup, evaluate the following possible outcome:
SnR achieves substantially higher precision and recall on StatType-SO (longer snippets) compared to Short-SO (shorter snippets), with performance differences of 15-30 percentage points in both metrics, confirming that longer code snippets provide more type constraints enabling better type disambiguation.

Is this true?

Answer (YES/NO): NO